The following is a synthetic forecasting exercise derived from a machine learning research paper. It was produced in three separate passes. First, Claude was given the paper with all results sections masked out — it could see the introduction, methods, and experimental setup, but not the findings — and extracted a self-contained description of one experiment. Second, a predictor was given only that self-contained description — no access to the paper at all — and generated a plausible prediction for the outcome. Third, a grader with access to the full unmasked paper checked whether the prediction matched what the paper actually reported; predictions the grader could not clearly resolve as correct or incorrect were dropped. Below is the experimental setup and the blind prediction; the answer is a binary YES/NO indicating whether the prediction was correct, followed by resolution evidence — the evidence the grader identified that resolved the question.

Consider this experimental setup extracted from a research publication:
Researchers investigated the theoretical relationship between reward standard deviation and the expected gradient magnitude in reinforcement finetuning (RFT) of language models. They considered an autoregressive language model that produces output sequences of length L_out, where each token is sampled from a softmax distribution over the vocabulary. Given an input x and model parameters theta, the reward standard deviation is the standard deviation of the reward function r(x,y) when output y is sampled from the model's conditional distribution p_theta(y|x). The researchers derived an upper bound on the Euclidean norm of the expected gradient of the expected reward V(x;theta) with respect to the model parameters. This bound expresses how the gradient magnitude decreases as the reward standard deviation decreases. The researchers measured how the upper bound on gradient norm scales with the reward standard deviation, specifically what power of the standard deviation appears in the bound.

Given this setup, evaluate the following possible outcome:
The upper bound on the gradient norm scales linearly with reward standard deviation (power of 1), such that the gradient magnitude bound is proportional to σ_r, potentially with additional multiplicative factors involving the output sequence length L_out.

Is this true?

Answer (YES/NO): NO